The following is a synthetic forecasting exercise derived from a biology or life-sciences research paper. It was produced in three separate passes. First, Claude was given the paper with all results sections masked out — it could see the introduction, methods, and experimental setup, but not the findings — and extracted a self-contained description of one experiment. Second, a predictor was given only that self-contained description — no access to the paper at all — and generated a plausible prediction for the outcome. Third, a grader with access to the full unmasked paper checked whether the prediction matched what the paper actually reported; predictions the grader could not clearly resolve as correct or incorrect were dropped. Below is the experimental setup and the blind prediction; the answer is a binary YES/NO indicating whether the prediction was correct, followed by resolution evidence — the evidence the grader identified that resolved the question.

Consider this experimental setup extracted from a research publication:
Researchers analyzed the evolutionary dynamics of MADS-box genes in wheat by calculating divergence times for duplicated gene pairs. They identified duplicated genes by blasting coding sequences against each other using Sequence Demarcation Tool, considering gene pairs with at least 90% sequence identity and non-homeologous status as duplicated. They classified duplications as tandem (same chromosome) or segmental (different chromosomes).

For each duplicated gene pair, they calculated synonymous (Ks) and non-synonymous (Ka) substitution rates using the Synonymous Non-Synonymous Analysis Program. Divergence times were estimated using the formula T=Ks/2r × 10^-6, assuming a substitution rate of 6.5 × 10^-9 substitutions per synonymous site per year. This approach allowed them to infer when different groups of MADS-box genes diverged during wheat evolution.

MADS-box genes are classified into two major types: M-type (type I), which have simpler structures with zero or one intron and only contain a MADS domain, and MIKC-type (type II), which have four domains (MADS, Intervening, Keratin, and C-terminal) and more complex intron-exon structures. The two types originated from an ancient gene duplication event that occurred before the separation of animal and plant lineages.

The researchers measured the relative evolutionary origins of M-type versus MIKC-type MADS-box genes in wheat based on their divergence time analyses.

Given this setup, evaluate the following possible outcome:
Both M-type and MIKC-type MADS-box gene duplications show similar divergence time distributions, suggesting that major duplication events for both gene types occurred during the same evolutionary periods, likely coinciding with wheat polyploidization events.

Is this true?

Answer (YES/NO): NO